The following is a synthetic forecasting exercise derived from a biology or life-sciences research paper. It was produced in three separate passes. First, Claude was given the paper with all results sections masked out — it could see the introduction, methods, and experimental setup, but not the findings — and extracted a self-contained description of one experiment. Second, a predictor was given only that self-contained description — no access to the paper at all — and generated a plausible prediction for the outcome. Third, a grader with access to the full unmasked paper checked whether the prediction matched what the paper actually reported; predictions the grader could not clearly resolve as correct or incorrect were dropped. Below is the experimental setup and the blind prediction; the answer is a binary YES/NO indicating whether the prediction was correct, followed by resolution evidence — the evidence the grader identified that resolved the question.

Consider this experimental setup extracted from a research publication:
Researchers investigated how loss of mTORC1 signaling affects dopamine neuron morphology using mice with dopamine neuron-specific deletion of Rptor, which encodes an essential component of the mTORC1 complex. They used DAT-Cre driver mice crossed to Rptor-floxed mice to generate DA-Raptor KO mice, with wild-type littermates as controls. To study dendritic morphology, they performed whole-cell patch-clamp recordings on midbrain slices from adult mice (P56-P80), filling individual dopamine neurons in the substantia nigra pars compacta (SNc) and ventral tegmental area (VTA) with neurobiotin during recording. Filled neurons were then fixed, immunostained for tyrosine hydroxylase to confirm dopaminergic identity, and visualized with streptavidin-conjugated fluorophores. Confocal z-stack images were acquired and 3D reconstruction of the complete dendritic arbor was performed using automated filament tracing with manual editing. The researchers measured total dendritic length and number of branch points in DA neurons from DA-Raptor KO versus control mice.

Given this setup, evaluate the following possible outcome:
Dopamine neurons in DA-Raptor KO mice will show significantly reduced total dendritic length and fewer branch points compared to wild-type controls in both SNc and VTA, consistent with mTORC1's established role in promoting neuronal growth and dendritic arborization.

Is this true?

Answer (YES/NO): YES